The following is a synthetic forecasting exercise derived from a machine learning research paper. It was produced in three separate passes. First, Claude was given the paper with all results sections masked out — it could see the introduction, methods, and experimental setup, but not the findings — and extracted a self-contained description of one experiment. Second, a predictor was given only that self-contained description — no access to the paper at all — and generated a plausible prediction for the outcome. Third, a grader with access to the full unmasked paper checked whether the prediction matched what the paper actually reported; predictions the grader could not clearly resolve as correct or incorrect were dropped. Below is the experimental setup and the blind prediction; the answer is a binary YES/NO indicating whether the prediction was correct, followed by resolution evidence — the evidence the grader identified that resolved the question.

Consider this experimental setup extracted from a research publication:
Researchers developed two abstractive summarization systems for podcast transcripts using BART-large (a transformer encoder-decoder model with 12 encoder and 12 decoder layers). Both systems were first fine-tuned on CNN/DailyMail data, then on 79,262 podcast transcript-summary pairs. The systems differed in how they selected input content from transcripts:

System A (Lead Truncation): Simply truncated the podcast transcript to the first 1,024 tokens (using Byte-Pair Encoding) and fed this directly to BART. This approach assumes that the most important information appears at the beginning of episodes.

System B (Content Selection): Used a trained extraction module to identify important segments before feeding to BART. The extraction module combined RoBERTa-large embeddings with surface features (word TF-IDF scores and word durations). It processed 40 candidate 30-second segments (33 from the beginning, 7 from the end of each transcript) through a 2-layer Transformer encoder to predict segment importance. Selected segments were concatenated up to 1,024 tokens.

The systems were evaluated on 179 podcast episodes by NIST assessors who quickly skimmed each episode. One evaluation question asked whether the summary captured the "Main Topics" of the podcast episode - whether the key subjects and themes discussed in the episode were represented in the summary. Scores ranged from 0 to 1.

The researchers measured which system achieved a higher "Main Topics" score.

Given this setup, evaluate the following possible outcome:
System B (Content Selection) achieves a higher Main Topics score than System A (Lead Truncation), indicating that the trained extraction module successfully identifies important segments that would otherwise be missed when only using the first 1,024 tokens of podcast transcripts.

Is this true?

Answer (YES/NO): NO